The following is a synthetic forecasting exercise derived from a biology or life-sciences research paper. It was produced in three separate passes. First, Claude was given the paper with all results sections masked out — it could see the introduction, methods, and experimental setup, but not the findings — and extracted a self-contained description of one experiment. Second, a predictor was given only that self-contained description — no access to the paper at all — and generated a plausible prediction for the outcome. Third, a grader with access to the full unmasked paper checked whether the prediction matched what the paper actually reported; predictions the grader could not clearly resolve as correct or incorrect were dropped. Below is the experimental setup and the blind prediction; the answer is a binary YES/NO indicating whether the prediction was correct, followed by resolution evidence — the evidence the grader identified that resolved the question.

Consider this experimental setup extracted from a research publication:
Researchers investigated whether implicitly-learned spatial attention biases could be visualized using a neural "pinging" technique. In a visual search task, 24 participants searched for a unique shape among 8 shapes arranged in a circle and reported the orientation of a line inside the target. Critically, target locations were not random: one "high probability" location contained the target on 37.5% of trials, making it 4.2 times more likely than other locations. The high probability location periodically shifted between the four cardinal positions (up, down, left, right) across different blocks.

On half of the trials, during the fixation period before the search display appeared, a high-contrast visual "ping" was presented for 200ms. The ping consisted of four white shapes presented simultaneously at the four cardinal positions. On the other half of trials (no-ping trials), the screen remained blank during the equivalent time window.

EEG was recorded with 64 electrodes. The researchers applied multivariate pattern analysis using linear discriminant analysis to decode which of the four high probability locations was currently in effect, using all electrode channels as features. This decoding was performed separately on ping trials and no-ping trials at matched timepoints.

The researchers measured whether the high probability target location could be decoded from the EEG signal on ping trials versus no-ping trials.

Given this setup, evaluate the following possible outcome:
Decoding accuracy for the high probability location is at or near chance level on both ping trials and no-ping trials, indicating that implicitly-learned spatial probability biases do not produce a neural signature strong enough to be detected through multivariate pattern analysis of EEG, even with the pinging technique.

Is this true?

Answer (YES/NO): NO